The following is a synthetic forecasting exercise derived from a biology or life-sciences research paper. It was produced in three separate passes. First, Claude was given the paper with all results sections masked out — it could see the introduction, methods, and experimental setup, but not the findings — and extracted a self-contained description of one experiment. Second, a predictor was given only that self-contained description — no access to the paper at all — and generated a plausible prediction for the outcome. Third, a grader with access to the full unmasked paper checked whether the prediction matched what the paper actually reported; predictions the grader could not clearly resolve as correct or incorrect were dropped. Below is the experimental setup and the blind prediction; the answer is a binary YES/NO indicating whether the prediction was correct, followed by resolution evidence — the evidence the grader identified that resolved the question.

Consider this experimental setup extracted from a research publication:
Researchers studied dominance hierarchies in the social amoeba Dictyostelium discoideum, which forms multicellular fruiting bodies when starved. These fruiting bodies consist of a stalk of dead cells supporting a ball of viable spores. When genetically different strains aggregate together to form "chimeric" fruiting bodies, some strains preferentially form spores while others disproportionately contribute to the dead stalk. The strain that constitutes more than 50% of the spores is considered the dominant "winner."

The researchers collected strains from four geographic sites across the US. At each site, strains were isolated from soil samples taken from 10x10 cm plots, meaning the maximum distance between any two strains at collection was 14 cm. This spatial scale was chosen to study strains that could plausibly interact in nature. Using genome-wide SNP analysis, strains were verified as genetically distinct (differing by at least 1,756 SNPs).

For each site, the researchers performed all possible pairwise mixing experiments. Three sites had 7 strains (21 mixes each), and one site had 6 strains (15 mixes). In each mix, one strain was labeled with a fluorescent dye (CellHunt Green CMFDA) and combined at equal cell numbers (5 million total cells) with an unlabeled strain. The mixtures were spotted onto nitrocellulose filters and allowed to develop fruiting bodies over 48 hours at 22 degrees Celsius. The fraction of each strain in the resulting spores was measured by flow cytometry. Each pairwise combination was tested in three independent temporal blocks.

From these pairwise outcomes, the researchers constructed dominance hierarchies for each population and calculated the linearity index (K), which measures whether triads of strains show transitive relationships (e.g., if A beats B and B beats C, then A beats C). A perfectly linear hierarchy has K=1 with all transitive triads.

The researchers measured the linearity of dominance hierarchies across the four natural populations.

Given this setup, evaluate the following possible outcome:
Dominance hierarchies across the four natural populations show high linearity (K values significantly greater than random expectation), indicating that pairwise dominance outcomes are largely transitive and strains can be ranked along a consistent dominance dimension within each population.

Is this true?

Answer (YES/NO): NO